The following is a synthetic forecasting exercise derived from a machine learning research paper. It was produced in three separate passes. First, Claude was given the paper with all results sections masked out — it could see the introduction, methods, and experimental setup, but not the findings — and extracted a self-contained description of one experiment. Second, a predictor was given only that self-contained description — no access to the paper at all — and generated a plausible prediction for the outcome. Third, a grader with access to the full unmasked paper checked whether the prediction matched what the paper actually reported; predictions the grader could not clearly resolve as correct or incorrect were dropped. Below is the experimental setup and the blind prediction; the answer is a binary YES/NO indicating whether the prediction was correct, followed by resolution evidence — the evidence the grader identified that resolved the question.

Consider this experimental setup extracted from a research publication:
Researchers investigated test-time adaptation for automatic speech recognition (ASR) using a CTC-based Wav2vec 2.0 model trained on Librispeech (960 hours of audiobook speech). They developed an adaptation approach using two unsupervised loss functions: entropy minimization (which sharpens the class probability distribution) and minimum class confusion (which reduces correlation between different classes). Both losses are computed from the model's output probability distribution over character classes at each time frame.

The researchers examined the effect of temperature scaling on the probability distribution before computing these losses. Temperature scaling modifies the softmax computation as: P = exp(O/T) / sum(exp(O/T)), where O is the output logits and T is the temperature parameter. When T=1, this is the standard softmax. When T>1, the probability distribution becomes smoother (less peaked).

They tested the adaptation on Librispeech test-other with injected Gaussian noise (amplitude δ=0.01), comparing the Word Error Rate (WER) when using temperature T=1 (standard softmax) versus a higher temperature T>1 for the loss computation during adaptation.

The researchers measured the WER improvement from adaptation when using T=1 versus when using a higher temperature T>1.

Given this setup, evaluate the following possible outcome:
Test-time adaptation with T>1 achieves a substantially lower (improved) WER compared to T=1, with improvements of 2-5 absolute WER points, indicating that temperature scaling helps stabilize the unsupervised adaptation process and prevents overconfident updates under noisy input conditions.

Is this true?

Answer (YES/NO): YES